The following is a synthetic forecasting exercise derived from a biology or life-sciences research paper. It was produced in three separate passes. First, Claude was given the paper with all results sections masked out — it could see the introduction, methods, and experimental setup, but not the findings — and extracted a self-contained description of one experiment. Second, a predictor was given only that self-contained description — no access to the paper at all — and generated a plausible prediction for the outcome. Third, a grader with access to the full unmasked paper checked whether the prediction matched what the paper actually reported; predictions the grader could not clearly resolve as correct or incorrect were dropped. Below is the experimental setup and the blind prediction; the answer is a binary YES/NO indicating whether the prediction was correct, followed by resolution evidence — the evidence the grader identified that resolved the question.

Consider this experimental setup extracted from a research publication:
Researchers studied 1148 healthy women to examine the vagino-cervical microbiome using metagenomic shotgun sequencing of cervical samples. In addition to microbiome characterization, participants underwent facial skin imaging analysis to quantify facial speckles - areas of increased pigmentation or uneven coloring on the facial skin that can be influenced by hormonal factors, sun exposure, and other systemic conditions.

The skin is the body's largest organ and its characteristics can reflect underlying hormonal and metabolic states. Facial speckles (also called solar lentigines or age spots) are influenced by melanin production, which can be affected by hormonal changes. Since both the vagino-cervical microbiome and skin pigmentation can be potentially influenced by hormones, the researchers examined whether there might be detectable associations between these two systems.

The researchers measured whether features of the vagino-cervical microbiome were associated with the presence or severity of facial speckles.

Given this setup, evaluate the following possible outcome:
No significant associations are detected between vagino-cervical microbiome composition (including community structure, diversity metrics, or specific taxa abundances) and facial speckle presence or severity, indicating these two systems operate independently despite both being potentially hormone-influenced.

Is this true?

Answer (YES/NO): NO